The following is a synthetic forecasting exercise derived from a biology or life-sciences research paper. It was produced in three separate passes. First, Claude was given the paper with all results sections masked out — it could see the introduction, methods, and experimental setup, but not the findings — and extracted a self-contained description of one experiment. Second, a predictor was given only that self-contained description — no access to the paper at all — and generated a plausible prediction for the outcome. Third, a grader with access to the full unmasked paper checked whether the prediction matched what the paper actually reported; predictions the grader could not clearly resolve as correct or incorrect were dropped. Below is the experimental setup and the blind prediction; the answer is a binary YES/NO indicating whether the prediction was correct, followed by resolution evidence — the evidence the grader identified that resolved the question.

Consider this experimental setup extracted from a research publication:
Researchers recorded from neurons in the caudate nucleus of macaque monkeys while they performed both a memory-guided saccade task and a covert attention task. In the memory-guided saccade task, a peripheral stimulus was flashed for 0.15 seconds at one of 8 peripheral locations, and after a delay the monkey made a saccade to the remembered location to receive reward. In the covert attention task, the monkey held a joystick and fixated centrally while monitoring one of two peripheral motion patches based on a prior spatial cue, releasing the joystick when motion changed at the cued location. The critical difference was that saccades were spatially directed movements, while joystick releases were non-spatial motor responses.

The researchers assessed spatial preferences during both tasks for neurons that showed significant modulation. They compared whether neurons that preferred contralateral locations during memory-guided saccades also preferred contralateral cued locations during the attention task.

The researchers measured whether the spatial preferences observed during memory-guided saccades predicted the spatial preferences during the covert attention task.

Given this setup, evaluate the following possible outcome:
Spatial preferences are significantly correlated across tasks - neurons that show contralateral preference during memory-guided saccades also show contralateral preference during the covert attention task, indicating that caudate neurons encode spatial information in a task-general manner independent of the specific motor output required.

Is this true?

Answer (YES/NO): NO